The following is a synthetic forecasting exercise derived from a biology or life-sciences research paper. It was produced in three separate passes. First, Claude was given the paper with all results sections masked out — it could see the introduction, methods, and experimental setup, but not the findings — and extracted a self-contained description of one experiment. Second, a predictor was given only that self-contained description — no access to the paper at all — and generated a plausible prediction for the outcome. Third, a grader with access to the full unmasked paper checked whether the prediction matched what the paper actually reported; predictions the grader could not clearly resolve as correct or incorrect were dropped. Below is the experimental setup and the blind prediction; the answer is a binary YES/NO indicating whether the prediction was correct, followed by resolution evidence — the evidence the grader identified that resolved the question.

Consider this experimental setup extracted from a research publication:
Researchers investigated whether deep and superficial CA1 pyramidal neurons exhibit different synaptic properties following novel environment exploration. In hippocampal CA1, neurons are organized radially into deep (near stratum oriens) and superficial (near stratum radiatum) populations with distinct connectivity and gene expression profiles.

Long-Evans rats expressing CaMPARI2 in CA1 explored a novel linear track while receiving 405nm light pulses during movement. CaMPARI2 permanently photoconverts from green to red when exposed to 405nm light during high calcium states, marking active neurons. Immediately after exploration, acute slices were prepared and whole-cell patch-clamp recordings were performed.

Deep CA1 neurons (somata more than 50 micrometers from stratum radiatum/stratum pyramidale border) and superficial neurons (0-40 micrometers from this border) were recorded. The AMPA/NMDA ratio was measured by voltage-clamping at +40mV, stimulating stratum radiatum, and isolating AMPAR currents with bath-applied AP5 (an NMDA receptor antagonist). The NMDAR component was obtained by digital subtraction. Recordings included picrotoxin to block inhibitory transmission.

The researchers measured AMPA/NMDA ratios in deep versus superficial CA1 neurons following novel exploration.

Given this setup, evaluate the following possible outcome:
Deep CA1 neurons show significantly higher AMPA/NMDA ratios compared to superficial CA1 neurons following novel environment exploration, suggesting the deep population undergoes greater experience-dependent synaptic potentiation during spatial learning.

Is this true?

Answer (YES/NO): NO